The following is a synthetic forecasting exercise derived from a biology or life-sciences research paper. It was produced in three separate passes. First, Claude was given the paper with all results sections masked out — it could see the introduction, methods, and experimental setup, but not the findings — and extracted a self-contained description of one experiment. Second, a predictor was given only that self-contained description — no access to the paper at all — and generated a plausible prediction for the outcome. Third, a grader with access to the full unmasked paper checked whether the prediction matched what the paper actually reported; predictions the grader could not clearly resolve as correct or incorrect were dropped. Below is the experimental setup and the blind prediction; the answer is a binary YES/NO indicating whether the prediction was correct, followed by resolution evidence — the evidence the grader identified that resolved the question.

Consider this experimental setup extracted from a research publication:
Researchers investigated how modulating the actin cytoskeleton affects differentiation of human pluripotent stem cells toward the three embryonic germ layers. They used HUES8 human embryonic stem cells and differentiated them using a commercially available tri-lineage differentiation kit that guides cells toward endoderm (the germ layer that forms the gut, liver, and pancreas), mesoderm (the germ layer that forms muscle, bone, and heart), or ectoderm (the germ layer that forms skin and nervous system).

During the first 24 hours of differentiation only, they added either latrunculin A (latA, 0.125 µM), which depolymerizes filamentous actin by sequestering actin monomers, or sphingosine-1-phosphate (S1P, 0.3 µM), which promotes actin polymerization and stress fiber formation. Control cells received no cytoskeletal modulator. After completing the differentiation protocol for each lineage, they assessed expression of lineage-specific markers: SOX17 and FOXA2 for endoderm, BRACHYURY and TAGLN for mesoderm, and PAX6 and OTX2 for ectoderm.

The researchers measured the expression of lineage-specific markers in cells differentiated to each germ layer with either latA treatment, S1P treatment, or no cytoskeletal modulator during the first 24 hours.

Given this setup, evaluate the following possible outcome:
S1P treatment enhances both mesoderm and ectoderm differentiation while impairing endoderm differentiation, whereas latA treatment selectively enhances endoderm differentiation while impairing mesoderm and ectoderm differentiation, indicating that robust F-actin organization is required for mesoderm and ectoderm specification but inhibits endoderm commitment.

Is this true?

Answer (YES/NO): NO